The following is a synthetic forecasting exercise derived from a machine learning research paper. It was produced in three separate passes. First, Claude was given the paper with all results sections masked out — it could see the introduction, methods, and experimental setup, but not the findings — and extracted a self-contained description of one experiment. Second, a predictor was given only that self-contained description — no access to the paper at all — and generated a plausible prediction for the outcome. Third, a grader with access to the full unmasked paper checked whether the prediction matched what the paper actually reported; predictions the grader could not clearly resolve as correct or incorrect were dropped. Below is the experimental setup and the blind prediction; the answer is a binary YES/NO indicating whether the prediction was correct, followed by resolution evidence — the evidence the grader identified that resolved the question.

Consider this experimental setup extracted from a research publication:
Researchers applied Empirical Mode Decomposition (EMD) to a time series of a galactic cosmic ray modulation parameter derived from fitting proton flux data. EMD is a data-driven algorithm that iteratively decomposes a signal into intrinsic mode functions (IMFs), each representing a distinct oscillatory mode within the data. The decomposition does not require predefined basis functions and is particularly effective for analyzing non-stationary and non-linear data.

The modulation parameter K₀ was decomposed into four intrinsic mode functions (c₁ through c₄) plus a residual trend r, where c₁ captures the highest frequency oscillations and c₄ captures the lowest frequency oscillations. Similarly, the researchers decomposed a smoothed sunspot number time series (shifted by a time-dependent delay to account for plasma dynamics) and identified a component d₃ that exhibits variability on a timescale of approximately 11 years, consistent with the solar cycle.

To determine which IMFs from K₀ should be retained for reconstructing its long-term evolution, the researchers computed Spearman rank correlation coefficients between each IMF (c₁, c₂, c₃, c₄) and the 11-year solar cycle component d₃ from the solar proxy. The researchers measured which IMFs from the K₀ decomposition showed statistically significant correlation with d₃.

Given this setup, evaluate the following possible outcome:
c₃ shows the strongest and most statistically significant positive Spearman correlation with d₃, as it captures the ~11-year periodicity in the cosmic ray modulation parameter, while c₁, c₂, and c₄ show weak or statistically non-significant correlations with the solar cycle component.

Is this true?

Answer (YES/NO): NO